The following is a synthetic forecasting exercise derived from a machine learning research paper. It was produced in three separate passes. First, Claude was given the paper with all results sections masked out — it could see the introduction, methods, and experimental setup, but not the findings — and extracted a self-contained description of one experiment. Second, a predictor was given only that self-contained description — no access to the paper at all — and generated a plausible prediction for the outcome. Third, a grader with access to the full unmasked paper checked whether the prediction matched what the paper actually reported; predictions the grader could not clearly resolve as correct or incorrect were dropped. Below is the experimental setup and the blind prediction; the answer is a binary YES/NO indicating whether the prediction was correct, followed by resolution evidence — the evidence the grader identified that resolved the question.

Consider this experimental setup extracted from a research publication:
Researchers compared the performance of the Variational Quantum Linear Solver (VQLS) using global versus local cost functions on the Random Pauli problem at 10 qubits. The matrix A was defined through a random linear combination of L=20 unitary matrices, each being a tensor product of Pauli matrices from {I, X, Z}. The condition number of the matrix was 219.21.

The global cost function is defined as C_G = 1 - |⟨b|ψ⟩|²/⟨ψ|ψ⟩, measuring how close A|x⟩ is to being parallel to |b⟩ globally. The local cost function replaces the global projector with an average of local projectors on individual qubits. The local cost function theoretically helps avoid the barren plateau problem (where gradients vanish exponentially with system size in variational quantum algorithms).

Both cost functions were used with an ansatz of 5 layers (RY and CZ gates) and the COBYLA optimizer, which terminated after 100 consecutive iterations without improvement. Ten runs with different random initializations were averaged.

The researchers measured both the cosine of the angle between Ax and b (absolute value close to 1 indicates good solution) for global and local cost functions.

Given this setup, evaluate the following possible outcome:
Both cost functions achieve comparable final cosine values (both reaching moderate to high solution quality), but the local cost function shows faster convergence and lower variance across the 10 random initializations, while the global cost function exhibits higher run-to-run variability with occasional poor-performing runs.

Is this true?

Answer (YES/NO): NO